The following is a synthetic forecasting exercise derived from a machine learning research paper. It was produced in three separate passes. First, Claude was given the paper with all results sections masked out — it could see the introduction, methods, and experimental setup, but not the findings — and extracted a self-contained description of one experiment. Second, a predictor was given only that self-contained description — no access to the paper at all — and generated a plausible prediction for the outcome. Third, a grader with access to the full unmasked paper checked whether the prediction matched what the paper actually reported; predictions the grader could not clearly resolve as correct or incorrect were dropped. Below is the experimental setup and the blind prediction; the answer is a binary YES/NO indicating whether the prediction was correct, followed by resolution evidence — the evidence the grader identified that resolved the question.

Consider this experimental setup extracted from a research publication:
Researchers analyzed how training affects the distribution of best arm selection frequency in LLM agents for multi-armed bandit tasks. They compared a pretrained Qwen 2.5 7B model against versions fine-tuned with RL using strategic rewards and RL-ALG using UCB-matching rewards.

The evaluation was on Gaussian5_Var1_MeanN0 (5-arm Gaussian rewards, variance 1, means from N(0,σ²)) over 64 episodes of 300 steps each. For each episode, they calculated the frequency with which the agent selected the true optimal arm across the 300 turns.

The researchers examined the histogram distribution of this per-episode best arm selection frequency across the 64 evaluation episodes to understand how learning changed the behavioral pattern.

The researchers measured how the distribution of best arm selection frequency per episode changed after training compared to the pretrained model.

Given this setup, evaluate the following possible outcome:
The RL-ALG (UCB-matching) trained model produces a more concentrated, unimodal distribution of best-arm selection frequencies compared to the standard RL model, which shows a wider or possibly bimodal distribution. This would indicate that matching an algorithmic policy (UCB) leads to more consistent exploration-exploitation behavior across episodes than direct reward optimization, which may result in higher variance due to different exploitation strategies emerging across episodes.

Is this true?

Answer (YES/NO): NO